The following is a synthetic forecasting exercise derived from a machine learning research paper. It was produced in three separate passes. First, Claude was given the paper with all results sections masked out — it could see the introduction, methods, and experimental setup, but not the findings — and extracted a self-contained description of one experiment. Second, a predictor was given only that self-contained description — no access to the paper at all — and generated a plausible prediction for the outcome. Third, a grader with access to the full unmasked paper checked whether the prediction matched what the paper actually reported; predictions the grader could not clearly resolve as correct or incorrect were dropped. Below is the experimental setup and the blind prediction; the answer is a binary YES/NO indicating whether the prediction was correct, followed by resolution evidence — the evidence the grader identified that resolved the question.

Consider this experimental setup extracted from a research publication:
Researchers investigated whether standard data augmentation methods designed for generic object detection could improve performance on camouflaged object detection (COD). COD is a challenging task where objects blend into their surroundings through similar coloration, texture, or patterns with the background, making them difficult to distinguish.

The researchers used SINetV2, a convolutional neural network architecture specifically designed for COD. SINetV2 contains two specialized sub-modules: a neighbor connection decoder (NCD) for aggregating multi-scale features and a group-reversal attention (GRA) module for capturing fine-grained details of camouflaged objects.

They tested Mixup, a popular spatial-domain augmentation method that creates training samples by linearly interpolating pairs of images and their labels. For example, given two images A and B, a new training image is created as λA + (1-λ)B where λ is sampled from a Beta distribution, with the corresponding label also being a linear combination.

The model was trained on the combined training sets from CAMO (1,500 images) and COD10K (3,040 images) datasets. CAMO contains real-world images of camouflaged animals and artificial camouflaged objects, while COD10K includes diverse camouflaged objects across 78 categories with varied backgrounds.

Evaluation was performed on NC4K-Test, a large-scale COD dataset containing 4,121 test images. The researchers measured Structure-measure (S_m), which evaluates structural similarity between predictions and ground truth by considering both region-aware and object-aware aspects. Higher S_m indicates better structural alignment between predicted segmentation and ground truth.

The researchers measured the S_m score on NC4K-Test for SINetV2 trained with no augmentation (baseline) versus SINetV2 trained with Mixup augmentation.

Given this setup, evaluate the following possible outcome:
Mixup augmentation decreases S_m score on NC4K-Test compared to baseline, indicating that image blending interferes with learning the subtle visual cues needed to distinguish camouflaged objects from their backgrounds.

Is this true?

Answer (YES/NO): YES